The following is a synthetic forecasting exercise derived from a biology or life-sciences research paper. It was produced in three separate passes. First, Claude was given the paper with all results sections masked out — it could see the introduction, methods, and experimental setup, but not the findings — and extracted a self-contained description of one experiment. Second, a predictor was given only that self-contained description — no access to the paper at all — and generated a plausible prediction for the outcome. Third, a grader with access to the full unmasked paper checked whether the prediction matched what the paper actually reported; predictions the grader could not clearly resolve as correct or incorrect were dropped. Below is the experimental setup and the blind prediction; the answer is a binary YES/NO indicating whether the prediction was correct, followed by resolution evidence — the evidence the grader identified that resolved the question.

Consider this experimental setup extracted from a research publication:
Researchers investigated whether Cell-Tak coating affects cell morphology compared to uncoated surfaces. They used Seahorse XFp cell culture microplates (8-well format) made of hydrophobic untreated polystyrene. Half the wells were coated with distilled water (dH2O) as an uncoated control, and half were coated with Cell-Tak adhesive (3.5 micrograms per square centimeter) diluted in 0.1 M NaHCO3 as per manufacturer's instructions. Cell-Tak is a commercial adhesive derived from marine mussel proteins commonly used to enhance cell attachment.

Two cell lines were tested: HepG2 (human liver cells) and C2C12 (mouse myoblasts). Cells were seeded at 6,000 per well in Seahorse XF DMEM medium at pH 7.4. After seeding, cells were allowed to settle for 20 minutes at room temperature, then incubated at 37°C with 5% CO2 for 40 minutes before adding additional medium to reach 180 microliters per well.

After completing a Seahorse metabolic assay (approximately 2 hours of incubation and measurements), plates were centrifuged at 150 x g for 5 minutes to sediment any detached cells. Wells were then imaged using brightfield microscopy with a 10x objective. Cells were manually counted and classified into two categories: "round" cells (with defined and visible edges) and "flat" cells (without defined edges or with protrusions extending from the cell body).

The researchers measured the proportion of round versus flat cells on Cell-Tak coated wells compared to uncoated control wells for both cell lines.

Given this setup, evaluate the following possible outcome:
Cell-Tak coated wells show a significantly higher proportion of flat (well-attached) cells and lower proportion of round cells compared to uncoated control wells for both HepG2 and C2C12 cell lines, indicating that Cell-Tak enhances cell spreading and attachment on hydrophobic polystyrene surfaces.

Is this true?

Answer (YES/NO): NO